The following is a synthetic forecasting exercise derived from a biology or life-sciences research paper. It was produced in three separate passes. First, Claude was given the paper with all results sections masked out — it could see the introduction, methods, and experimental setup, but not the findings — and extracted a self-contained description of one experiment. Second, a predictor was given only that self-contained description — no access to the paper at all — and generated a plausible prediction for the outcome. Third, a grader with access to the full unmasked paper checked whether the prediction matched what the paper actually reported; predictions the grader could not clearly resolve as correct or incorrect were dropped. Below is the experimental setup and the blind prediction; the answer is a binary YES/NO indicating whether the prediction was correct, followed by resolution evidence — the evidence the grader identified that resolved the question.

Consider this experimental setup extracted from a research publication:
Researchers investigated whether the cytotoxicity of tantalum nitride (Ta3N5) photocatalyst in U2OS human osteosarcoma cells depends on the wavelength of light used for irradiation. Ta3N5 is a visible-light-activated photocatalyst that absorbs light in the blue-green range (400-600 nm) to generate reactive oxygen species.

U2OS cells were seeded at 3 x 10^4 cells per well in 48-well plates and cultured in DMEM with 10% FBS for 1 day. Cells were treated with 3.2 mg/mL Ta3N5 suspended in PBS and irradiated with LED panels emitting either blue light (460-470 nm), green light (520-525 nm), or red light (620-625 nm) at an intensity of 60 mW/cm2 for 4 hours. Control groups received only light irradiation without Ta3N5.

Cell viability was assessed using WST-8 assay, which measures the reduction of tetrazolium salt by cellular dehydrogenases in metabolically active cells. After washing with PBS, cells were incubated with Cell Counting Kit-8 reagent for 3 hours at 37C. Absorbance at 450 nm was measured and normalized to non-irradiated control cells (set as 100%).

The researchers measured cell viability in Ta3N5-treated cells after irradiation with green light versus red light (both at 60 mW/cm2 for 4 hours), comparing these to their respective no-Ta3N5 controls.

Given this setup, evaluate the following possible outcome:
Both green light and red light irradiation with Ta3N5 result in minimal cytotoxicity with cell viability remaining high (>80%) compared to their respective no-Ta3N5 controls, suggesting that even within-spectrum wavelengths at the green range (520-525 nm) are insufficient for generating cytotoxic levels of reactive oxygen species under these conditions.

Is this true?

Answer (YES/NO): NO